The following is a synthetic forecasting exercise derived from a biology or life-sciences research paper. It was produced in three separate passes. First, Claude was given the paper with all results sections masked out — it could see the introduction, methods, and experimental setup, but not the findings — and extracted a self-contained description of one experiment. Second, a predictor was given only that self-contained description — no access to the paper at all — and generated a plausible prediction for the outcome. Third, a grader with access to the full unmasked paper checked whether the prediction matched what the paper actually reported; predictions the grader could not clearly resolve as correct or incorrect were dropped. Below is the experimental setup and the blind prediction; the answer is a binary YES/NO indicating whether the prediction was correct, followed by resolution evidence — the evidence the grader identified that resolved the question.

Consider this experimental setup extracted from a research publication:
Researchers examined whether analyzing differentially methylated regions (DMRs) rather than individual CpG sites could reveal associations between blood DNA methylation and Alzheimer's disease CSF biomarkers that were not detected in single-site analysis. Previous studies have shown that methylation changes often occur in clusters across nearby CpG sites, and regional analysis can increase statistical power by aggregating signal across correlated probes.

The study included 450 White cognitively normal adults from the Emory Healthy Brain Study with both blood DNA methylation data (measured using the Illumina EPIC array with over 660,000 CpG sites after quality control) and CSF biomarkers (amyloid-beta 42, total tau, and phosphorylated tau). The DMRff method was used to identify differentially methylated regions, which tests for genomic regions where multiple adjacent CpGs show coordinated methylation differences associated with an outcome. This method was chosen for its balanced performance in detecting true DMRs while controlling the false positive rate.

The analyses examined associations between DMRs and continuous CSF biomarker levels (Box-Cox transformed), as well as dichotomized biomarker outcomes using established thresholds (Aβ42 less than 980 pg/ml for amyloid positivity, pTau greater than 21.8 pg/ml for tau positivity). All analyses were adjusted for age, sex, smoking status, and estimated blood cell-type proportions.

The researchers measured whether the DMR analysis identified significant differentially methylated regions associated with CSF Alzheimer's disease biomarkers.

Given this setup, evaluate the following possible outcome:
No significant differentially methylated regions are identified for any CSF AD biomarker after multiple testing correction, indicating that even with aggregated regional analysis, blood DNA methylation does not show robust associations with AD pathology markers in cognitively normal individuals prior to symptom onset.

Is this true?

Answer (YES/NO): YES